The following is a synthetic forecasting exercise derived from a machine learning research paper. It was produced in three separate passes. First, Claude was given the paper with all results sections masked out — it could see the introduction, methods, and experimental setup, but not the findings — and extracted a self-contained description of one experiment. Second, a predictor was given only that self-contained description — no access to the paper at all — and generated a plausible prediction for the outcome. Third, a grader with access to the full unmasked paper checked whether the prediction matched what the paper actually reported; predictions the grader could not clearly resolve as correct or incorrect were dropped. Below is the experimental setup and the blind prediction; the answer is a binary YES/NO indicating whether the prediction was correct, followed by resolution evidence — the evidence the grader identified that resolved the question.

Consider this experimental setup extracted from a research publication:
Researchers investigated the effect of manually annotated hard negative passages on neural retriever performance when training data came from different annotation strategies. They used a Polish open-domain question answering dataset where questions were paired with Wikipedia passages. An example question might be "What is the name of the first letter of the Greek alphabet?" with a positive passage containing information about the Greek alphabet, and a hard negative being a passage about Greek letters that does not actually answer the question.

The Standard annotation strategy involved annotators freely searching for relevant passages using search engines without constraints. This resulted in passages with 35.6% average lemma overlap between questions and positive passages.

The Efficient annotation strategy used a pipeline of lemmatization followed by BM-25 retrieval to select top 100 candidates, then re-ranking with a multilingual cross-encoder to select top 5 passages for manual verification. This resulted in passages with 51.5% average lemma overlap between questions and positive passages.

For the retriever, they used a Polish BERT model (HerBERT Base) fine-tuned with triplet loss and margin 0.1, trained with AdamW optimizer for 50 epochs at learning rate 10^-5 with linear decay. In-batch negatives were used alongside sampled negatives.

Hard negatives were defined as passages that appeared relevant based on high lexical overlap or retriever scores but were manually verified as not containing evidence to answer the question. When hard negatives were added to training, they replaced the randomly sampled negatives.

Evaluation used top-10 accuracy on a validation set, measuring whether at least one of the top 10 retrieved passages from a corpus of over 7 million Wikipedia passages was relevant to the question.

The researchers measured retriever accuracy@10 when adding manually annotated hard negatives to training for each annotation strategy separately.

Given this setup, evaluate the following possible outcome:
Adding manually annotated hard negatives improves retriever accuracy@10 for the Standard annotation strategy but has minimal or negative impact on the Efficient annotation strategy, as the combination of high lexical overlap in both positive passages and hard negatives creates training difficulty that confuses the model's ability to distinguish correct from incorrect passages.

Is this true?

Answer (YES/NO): NO